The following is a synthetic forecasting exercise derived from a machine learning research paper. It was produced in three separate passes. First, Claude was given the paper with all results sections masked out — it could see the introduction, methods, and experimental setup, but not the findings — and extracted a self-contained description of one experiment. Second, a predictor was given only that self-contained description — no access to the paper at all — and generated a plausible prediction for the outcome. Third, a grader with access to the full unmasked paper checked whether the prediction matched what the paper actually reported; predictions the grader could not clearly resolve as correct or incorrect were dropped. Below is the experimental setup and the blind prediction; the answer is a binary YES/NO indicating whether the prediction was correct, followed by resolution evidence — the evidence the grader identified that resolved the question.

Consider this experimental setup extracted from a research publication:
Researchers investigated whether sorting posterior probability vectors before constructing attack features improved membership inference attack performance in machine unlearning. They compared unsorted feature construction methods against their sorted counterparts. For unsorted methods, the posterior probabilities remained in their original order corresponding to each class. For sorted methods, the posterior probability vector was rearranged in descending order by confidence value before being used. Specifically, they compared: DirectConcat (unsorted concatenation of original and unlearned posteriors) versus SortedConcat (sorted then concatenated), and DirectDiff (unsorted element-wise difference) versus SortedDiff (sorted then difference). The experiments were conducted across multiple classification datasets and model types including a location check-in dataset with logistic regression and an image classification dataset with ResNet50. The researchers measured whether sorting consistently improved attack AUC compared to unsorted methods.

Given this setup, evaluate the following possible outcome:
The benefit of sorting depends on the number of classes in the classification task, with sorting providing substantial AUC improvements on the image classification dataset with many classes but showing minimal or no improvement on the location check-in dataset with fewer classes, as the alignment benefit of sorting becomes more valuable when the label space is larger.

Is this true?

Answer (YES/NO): NO